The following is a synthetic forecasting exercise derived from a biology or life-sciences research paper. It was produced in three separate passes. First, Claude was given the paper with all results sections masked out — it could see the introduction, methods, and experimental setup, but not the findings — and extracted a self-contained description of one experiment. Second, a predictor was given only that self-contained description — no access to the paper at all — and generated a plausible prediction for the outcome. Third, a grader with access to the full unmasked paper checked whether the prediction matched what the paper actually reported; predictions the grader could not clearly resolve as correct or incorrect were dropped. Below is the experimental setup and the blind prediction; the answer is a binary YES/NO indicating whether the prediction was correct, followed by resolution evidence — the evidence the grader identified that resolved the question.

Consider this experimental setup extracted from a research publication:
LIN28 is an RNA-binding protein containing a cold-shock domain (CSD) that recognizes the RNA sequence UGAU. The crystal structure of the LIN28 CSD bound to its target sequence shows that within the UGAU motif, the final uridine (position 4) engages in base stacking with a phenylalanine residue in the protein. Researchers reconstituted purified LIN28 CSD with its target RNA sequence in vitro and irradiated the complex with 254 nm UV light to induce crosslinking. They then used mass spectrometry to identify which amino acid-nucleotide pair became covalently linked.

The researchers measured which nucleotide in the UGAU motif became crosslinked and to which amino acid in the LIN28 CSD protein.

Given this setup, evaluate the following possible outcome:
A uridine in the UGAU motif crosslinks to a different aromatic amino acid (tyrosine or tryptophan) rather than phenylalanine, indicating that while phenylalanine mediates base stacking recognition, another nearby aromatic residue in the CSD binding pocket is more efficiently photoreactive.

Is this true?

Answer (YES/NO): NO